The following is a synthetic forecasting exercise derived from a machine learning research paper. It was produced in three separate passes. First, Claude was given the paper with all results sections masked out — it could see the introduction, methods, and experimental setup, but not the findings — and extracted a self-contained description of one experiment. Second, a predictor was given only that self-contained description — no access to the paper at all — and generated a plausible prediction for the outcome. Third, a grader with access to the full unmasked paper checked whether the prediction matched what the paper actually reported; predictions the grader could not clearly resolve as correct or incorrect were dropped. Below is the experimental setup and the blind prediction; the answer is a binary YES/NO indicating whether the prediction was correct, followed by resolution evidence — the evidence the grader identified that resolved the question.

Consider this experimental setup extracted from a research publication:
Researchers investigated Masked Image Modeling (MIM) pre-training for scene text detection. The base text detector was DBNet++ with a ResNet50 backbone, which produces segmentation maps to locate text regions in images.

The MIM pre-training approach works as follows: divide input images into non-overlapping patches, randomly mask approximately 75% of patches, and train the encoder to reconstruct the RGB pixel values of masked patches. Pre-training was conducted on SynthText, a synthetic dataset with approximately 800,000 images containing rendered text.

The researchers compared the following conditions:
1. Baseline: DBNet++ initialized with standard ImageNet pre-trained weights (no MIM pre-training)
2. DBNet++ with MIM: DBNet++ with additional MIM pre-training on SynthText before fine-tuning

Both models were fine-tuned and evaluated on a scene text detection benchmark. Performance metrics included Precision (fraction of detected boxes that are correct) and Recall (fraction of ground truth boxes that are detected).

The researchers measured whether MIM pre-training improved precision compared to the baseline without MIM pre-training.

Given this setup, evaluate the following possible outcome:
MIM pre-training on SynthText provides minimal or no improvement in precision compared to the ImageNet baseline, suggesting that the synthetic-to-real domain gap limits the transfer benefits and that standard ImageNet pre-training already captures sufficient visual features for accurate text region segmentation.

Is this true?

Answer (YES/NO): NO